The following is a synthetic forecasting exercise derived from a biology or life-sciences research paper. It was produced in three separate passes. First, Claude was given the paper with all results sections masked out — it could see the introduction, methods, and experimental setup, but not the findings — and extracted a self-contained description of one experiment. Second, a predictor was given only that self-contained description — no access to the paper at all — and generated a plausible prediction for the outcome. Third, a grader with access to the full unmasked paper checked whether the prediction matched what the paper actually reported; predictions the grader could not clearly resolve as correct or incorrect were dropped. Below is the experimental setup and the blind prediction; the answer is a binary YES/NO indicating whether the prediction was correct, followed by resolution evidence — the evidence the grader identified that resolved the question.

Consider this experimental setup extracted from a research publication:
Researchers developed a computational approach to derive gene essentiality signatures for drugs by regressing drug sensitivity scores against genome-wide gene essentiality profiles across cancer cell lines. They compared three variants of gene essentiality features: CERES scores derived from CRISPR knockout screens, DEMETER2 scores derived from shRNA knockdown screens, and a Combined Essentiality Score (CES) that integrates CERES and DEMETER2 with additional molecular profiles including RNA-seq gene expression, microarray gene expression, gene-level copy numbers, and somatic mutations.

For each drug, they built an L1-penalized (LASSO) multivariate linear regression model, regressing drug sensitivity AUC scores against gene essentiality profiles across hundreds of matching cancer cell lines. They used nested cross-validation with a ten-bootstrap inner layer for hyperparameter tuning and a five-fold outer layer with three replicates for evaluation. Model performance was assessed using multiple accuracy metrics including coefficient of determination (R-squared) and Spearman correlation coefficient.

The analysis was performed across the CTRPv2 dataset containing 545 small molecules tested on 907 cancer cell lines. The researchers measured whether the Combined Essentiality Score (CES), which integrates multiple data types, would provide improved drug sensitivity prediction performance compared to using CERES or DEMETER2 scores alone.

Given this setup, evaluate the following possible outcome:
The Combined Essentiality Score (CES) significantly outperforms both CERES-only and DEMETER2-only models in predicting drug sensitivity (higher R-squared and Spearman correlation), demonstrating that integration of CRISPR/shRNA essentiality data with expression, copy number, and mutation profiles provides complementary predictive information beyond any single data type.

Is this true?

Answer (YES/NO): NO